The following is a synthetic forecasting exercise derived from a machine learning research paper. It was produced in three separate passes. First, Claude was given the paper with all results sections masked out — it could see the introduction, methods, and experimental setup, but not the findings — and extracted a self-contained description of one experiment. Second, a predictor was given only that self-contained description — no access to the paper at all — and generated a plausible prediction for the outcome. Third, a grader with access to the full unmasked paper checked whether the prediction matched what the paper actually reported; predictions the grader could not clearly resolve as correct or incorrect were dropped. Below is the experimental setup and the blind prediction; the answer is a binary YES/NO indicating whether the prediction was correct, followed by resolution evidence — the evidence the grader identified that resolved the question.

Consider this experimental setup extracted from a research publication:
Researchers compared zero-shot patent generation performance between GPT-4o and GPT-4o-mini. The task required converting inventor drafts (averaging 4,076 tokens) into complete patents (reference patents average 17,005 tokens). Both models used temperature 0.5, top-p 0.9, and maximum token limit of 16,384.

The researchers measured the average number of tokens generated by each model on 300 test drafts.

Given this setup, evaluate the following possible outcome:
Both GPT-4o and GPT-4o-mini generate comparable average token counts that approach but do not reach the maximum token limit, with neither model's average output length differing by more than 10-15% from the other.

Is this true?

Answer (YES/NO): NO